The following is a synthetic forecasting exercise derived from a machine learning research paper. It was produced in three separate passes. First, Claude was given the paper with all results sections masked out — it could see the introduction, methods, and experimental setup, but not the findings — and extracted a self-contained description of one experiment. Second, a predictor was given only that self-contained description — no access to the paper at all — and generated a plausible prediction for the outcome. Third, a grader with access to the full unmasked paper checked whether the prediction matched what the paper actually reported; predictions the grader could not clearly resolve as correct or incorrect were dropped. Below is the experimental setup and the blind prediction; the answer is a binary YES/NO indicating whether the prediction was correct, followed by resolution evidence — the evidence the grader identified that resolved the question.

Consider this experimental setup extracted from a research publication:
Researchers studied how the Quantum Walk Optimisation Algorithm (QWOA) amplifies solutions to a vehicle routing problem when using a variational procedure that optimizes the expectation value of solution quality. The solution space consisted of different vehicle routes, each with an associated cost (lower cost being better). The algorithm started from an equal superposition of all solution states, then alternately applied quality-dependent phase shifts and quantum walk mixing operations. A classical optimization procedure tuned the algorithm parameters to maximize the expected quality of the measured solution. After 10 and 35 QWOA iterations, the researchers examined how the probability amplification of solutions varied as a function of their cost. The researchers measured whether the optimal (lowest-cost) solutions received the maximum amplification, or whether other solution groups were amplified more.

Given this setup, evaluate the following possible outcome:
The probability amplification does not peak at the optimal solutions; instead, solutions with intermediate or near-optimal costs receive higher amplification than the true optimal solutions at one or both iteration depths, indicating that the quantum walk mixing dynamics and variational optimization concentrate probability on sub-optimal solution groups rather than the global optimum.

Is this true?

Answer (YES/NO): YES